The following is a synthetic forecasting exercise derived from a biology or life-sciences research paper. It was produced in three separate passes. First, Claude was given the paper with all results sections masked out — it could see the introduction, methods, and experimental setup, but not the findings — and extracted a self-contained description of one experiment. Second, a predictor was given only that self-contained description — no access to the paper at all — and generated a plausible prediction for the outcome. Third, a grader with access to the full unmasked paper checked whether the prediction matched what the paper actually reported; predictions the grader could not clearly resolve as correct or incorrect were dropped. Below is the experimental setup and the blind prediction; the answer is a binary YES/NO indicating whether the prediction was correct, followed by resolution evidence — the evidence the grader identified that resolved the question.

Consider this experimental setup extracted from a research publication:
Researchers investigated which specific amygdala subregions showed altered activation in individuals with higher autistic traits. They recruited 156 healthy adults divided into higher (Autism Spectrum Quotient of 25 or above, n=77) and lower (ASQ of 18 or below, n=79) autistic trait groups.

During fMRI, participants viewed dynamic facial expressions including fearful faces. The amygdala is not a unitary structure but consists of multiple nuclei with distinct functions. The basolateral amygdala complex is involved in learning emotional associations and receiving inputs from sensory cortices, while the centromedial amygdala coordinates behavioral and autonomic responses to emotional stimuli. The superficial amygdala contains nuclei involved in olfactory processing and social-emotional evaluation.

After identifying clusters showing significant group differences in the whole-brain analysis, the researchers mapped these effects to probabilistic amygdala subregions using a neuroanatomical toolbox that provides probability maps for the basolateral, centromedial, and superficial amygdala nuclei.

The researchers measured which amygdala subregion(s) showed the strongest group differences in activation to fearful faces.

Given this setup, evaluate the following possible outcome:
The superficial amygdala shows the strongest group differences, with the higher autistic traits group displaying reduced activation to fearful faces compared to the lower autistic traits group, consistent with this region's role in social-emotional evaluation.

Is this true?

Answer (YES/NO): NO